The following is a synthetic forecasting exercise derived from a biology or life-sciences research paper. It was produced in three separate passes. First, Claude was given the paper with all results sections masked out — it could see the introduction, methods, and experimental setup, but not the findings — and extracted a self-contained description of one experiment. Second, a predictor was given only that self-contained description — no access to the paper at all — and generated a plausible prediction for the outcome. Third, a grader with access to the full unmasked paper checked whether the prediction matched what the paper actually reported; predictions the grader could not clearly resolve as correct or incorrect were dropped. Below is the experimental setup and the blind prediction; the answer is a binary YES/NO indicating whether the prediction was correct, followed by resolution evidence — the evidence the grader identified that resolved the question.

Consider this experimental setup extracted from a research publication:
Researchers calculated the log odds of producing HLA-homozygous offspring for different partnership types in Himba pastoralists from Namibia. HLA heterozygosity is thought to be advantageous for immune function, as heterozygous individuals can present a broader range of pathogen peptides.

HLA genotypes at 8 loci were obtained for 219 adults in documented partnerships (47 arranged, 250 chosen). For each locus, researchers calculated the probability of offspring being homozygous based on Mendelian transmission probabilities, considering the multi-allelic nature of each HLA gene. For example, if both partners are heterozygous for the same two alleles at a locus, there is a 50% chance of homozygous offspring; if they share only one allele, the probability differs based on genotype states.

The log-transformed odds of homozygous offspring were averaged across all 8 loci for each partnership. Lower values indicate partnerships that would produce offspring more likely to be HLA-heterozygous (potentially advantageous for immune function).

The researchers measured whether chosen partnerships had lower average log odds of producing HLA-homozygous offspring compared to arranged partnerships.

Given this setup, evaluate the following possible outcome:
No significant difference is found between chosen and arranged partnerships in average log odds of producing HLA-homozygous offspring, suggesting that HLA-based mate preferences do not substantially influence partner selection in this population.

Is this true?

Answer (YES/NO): YES